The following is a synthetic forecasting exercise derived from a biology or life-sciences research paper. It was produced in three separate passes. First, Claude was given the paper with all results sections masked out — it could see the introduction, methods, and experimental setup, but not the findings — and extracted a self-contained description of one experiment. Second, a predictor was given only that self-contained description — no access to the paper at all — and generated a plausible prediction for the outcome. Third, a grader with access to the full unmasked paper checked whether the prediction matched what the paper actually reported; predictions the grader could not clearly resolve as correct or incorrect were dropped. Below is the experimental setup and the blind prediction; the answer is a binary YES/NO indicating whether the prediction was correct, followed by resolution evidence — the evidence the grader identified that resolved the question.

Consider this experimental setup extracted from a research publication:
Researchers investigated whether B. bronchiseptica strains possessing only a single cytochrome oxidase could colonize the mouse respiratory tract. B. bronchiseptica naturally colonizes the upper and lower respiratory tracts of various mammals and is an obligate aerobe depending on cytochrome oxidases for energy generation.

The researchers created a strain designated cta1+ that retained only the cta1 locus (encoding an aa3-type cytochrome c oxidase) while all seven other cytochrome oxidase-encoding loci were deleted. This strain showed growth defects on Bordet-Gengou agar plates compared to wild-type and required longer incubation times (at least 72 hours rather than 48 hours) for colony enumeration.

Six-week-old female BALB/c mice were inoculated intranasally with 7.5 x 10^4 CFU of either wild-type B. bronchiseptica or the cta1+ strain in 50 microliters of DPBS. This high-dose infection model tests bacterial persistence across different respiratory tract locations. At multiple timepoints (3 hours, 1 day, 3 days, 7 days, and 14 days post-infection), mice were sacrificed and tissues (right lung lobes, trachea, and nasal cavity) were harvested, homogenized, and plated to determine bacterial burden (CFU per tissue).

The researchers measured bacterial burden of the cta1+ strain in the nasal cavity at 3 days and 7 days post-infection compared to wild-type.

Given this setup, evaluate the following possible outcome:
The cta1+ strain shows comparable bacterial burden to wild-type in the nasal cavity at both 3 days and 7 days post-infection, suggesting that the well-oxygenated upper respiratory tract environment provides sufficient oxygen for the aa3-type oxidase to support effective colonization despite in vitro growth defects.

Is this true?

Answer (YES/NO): NO